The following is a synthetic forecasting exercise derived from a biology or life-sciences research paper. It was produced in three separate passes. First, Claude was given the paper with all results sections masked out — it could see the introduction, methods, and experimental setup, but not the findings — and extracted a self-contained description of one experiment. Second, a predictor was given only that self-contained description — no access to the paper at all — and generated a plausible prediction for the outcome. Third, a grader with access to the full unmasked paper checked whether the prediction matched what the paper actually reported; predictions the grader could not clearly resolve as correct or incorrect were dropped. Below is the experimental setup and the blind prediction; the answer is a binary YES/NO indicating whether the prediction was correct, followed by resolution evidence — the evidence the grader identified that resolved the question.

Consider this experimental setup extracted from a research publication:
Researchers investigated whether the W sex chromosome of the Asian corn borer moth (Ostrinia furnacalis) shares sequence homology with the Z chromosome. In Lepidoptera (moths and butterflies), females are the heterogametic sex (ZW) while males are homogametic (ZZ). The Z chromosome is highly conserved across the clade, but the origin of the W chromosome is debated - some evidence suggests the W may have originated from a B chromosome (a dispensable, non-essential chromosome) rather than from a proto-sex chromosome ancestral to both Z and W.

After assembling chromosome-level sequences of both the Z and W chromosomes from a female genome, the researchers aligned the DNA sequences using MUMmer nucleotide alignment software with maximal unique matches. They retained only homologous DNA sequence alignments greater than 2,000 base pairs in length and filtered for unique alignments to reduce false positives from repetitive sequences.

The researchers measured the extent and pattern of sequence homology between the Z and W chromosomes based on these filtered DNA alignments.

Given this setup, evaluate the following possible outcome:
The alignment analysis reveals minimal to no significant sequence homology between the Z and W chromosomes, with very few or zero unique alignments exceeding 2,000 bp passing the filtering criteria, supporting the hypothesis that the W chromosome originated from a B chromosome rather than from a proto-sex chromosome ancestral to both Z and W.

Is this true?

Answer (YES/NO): NO